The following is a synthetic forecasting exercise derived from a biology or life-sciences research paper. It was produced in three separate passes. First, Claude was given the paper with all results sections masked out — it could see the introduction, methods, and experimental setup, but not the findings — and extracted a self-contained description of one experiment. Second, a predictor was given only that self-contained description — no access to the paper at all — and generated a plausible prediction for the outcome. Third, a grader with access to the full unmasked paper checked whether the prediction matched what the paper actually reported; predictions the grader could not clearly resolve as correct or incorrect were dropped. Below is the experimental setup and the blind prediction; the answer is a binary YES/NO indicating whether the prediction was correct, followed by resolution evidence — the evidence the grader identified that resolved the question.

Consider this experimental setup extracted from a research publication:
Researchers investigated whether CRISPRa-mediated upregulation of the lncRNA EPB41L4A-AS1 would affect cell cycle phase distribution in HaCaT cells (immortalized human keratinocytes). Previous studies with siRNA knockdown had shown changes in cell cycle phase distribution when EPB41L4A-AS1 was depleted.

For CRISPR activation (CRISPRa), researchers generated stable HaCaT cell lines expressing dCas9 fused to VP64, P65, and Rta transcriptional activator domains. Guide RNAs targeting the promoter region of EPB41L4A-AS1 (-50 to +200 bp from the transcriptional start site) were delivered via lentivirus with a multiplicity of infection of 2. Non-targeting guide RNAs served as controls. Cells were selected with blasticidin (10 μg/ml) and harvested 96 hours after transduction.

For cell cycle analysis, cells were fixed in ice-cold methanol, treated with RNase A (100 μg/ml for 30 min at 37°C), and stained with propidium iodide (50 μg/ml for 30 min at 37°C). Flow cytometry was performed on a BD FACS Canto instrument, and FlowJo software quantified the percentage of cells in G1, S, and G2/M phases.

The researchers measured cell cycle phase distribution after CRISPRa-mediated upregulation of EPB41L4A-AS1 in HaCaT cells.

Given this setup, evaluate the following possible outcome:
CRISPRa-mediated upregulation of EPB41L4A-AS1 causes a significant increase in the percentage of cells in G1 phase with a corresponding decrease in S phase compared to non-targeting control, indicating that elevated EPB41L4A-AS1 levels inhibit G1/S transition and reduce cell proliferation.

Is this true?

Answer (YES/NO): NO